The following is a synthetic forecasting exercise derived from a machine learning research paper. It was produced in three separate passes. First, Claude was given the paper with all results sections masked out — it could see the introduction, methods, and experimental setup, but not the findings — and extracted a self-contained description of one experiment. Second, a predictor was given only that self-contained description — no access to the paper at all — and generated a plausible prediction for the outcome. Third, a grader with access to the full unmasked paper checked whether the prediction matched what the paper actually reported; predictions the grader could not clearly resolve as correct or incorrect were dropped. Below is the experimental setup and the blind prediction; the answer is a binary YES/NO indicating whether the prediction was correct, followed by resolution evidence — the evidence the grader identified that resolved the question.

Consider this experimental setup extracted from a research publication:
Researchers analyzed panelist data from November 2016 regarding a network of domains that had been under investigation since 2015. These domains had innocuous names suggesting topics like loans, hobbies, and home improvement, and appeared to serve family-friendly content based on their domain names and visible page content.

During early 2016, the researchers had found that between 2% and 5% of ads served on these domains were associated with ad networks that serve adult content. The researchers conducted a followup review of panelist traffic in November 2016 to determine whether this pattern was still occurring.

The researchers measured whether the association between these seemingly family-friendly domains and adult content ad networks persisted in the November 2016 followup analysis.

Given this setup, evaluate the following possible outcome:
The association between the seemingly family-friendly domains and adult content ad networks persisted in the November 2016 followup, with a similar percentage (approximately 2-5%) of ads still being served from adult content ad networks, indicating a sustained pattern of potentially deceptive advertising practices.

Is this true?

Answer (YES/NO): NO